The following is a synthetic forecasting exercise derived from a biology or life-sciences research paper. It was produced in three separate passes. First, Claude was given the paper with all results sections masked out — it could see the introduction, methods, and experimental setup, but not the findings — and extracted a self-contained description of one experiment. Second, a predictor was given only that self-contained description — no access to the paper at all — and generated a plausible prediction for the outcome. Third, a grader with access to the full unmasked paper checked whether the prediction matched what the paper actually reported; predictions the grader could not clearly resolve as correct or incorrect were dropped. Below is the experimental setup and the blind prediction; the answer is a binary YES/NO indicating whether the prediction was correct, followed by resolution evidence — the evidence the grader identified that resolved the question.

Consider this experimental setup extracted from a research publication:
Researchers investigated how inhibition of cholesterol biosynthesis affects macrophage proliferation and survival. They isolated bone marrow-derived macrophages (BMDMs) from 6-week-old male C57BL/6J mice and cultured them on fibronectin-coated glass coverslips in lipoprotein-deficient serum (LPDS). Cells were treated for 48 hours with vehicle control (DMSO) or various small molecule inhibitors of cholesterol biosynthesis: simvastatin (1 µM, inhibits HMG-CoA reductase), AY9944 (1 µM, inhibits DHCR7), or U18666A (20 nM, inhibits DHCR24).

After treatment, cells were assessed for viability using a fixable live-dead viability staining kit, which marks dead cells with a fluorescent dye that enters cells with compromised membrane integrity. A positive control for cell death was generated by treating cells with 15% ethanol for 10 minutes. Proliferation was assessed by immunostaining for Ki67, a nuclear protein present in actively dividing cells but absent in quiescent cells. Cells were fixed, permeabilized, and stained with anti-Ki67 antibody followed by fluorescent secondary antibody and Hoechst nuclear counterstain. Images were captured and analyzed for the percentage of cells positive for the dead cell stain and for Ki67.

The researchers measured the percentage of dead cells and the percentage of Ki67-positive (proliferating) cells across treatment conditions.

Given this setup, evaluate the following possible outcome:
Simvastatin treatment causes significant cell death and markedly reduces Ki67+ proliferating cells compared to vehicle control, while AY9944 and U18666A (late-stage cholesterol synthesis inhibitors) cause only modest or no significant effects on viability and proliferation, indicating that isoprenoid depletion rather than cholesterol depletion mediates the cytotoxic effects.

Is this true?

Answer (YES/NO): NO